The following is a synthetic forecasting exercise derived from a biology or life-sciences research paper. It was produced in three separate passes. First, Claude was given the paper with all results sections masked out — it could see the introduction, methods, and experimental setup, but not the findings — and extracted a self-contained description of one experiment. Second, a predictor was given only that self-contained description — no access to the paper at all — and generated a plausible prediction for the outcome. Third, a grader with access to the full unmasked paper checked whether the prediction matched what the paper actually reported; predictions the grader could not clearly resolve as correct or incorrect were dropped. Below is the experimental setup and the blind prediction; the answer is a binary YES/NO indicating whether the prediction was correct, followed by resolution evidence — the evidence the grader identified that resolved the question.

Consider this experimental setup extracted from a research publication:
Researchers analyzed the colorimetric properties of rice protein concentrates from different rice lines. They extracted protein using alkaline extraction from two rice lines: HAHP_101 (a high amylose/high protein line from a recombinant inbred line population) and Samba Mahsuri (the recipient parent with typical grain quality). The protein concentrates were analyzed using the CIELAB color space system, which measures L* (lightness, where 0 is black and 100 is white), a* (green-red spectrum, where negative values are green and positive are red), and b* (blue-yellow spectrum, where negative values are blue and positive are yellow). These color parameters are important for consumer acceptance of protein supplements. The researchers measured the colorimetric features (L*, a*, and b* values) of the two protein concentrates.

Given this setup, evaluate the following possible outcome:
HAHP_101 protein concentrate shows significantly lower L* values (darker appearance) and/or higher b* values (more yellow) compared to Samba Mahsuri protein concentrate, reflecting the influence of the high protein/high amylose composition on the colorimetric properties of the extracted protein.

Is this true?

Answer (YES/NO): NO